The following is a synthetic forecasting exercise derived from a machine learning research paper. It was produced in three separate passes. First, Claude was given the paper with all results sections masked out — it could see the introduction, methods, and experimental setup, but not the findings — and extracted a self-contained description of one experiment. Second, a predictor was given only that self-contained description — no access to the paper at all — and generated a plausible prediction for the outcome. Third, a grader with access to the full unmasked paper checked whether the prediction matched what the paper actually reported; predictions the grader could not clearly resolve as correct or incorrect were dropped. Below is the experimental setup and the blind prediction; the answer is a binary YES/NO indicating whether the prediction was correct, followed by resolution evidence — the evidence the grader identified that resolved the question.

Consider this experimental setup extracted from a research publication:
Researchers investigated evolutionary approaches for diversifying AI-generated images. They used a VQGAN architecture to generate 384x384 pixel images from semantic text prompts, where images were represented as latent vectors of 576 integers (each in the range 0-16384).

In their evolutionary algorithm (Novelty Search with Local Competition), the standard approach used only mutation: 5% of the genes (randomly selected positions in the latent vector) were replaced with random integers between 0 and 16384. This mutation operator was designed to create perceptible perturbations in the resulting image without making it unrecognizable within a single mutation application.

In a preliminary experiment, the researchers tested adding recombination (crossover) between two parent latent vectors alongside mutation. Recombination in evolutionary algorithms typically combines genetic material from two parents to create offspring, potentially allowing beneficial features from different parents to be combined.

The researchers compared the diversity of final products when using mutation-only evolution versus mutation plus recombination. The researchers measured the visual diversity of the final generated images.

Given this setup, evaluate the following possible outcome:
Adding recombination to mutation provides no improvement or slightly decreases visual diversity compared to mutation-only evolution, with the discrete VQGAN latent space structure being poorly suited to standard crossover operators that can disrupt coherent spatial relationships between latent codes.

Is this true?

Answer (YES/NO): YES